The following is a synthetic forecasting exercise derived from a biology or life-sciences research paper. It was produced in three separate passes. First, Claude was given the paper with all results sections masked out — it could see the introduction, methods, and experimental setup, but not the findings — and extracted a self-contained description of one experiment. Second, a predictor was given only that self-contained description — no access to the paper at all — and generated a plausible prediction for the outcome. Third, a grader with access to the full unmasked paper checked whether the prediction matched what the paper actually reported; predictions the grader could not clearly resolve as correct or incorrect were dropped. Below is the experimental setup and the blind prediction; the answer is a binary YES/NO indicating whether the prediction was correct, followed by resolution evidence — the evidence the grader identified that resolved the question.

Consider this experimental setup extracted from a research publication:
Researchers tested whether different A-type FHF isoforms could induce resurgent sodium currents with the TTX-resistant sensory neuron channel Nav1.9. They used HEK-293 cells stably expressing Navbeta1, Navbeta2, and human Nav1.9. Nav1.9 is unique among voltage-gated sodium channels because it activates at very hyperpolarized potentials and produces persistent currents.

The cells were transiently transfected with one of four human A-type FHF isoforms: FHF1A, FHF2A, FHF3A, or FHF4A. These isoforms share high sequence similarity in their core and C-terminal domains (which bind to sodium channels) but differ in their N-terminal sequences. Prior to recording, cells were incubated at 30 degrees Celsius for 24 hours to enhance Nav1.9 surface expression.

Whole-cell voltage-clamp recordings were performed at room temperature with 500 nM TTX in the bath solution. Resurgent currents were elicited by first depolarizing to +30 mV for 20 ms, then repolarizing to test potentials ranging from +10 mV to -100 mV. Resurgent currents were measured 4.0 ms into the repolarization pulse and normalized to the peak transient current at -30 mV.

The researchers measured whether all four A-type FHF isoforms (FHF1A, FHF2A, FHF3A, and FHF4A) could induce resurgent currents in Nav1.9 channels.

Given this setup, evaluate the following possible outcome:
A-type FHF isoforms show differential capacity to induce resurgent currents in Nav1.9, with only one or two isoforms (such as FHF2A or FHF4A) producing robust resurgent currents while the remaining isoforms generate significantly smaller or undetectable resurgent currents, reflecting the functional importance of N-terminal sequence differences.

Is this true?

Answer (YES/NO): YES